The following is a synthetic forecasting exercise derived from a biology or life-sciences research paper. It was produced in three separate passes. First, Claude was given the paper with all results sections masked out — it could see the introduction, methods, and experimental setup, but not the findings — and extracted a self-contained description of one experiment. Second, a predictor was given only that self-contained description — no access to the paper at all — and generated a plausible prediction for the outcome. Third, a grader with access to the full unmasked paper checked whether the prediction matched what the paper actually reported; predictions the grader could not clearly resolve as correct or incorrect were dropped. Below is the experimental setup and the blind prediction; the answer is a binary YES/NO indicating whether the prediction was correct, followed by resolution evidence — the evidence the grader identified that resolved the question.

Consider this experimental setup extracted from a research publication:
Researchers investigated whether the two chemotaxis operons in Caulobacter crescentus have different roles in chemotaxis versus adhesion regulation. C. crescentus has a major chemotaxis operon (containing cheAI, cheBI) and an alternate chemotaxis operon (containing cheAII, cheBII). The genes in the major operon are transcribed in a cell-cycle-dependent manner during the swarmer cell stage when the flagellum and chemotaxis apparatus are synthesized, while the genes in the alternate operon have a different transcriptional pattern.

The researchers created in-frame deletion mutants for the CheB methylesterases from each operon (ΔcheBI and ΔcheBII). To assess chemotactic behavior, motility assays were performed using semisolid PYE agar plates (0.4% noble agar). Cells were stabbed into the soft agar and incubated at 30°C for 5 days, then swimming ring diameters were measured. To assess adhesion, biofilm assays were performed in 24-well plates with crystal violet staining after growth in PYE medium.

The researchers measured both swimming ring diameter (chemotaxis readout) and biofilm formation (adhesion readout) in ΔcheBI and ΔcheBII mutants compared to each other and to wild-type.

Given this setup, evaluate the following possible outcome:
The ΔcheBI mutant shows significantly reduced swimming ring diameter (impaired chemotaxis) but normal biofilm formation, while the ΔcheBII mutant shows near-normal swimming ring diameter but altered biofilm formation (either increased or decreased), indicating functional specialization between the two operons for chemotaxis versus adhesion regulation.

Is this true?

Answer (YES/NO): NO